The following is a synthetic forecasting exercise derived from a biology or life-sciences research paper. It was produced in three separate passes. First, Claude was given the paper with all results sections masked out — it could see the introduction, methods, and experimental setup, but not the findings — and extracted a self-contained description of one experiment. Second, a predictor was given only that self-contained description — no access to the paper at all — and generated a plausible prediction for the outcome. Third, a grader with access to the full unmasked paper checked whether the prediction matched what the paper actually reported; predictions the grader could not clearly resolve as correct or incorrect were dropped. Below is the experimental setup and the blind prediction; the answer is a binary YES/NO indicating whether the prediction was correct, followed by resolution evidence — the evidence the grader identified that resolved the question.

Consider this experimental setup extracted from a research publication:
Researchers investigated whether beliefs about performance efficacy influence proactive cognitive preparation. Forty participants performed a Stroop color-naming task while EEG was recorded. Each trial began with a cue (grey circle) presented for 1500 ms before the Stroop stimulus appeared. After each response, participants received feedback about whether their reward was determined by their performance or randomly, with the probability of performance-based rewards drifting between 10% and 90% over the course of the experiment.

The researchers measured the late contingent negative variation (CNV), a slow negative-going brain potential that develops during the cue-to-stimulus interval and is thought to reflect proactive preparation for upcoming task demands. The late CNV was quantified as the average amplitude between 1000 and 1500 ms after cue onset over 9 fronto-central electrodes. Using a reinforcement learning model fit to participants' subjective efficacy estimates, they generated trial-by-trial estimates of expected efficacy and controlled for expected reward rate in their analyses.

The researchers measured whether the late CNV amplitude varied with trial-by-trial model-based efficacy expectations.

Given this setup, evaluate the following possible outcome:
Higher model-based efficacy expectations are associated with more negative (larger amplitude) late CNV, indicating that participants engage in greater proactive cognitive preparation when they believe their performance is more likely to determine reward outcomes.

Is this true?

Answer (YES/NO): YES